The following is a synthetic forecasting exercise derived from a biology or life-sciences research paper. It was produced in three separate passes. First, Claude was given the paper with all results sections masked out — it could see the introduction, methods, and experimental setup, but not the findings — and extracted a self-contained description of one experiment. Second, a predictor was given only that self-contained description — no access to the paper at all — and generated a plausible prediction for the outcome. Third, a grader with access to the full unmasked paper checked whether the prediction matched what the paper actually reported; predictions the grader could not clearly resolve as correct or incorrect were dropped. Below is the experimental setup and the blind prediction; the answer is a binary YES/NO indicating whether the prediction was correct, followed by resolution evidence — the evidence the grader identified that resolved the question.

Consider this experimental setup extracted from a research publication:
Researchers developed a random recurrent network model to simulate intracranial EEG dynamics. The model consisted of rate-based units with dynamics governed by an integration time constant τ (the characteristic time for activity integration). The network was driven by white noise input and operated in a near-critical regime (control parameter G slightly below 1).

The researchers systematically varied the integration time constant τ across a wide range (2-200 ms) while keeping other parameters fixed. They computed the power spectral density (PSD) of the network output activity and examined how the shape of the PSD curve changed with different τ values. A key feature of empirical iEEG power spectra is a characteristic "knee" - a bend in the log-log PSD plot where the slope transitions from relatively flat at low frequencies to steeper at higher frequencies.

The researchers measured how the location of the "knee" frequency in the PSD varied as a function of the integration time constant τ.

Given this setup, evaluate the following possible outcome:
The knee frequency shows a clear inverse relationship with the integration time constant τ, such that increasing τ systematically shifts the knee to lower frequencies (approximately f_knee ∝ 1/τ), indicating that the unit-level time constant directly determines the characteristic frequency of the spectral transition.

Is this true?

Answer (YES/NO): YES